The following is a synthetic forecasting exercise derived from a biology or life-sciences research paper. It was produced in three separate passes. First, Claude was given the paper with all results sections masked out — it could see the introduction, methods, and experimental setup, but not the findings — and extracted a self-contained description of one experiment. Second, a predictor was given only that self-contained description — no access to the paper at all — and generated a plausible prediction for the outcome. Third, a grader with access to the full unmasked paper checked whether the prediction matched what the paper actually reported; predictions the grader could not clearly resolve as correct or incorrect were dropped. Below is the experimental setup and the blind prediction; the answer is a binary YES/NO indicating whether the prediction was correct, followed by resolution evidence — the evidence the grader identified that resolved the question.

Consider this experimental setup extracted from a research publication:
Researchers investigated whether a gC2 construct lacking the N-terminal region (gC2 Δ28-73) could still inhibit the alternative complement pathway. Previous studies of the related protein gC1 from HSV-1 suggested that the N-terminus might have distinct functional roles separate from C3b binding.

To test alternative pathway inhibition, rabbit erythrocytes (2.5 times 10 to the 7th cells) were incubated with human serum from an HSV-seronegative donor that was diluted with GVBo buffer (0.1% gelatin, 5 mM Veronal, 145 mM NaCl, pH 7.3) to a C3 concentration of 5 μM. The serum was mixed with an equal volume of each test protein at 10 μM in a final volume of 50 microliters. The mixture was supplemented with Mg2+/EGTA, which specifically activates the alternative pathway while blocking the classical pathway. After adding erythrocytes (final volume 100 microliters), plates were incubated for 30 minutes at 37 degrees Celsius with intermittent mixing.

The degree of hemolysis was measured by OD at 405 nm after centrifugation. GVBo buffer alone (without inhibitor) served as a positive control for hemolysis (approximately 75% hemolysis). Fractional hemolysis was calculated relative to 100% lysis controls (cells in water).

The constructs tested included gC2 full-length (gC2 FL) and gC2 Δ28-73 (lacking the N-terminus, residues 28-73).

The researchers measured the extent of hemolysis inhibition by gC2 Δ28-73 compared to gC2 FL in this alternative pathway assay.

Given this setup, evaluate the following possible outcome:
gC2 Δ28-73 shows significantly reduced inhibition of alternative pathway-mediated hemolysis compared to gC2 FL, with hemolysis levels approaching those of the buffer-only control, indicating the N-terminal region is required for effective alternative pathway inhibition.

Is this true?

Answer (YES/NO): NO